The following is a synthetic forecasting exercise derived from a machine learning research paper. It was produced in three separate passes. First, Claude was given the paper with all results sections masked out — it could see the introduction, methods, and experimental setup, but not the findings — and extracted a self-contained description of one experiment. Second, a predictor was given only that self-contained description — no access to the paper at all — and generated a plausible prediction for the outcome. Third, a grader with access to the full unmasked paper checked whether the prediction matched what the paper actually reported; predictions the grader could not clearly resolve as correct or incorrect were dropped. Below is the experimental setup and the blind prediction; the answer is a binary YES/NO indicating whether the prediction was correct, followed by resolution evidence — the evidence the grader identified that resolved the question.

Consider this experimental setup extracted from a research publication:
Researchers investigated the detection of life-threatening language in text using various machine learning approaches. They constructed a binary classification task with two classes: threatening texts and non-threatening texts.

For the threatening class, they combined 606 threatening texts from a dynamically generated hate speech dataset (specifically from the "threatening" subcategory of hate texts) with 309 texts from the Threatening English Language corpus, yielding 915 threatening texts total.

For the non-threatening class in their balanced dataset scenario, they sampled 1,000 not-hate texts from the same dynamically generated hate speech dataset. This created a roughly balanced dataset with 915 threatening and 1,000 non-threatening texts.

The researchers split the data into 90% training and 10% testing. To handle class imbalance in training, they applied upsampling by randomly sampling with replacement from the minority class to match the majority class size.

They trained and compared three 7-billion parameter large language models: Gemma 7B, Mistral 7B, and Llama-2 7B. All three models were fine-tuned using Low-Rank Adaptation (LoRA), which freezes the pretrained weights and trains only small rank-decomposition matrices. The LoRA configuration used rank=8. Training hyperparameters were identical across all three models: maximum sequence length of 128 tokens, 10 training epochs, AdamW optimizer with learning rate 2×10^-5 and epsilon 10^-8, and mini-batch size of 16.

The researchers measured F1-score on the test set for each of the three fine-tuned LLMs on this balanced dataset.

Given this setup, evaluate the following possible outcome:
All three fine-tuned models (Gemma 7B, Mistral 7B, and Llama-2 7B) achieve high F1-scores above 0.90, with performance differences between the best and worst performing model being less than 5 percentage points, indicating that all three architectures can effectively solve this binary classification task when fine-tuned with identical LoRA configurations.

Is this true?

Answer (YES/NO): NO